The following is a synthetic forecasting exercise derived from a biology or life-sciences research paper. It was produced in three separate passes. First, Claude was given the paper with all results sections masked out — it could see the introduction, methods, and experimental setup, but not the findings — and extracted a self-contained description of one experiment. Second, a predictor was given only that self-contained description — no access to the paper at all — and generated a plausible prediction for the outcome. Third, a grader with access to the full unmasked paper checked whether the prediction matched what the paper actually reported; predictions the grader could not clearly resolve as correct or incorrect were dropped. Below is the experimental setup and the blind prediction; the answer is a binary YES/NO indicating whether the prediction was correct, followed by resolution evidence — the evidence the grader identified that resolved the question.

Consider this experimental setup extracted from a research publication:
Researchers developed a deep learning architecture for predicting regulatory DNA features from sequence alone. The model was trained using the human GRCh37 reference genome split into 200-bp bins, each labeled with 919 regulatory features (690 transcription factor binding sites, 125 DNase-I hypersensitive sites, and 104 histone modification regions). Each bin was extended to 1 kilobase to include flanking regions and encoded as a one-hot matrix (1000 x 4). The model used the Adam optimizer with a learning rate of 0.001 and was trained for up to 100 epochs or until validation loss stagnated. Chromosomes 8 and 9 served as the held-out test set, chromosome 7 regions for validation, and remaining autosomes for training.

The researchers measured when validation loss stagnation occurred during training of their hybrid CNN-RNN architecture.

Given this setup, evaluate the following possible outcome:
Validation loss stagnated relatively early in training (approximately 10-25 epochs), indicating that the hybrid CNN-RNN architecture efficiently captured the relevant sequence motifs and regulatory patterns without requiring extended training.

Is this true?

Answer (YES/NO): YES